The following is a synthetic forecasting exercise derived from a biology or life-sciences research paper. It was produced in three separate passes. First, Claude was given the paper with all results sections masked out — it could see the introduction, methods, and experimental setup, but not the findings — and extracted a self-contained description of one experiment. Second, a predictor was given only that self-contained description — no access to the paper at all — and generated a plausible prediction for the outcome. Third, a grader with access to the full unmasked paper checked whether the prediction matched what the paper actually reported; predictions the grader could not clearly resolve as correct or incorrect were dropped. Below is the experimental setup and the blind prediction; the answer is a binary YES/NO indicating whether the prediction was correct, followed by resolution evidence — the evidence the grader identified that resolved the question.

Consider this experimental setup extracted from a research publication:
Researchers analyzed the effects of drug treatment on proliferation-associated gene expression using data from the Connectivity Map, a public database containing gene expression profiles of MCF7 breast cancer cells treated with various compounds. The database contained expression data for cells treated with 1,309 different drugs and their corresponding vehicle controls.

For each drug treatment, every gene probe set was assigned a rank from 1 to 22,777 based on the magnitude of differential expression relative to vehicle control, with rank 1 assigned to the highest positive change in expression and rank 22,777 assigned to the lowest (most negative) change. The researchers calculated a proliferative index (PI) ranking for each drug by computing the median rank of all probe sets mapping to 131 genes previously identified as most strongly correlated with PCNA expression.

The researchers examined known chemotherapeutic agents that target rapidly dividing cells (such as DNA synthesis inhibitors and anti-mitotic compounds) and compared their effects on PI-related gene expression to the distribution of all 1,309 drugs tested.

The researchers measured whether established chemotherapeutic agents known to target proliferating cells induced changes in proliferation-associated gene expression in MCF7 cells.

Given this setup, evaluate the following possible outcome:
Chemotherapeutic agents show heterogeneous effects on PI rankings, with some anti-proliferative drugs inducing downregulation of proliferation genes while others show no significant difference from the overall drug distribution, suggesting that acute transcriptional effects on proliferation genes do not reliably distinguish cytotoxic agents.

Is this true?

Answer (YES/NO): YES